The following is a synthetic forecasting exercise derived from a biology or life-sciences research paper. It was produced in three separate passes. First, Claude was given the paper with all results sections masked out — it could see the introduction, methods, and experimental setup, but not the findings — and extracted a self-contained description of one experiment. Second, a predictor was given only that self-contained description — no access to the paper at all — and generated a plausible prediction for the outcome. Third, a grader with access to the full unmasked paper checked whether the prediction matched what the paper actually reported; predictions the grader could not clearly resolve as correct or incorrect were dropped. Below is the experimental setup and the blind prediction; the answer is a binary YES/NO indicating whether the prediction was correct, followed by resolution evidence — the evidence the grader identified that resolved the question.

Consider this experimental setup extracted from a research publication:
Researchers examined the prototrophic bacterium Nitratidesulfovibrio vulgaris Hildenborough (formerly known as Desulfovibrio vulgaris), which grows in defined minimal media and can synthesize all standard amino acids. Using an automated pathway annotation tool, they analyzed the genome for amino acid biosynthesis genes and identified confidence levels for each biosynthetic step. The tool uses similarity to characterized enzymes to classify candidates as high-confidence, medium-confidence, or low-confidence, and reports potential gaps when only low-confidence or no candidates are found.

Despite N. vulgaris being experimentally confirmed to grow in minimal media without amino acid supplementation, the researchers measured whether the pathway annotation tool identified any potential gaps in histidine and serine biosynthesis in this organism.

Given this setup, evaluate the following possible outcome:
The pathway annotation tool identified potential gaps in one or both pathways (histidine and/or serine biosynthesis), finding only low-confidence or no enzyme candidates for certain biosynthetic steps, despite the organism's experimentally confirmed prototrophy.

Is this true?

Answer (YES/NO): YES